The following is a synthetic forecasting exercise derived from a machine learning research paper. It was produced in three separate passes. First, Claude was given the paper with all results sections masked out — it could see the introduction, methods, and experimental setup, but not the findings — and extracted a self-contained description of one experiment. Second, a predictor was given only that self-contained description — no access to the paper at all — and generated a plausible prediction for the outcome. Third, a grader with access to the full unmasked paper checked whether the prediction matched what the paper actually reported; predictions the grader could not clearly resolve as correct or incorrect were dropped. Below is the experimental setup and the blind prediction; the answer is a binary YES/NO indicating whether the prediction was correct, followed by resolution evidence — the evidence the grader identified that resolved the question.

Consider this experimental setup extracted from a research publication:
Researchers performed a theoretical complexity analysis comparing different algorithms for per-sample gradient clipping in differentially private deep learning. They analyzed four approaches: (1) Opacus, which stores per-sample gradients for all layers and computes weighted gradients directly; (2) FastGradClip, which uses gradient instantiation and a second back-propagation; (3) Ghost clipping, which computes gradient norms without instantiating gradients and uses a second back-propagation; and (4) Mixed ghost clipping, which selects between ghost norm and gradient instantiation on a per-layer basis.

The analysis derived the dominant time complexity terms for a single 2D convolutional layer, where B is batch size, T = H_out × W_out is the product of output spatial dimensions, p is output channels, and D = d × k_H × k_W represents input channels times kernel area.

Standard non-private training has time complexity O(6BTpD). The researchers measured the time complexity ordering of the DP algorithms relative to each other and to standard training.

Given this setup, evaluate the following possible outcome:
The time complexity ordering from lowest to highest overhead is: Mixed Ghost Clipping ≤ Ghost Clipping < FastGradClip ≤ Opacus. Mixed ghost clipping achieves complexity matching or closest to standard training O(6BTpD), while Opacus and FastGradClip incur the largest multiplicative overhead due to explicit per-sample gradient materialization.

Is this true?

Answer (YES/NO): NO